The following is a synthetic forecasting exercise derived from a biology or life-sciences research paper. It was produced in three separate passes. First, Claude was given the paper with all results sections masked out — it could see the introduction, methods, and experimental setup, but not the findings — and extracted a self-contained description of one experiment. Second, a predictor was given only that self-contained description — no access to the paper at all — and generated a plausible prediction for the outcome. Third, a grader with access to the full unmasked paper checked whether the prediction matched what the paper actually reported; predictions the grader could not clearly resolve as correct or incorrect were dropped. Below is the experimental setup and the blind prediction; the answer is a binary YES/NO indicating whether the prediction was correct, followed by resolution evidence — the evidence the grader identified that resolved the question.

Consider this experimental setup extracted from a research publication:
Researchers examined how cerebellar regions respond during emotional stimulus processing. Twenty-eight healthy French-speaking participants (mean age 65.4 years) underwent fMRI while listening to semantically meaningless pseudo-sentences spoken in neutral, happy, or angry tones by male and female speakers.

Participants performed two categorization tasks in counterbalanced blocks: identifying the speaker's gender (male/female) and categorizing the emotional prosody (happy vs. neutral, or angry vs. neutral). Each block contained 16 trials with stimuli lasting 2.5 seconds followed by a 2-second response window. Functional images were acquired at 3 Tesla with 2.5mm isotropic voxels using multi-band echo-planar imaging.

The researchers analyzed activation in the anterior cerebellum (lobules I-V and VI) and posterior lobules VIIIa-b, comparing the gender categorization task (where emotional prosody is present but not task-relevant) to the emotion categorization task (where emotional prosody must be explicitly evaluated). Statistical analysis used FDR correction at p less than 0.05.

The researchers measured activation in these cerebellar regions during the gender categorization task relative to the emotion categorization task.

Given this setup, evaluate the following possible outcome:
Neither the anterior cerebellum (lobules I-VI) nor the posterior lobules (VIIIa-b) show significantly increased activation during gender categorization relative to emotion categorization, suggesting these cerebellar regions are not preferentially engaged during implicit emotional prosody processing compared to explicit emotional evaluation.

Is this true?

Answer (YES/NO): NO